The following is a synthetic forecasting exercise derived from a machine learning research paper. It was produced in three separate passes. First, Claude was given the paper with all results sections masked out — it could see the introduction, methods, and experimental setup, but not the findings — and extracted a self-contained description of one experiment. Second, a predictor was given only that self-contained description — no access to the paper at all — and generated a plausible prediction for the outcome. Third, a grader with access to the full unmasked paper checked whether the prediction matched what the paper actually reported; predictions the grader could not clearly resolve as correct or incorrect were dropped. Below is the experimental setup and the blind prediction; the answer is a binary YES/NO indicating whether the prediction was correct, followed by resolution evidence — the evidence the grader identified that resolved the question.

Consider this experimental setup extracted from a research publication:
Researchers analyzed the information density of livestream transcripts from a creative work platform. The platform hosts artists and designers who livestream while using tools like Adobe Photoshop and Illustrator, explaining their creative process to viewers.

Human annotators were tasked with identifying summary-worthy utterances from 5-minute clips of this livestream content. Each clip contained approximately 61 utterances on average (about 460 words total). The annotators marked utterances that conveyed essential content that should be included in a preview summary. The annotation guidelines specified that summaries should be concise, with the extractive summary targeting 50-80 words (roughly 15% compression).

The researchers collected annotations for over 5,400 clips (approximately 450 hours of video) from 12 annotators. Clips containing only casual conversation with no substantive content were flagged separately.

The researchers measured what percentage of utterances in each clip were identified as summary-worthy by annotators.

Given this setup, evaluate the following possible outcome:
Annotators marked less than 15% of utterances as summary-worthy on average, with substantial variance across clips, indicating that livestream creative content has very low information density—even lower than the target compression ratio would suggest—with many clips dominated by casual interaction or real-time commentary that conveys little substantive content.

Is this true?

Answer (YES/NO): NO